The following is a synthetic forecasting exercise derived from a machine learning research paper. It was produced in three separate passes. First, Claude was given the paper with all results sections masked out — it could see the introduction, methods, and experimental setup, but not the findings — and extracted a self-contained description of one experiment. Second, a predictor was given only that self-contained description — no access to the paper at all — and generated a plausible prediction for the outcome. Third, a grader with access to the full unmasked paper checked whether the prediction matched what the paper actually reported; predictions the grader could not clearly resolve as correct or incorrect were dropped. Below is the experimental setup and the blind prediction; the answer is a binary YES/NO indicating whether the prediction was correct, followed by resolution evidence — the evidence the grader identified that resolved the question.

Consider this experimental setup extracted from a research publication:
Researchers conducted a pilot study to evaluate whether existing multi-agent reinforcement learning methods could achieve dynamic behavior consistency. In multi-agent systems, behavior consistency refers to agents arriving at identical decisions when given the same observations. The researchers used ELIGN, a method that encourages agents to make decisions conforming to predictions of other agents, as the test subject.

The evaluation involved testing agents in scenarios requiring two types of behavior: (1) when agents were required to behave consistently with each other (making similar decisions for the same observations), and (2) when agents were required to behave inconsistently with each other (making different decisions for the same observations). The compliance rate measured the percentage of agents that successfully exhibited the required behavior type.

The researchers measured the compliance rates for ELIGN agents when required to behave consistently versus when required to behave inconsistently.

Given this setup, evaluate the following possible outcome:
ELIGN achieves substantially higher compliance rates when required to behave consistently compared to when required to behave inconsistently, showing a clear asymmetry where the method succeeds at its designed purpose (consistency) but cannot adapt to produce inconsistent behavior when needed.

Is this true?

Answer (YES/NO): NO